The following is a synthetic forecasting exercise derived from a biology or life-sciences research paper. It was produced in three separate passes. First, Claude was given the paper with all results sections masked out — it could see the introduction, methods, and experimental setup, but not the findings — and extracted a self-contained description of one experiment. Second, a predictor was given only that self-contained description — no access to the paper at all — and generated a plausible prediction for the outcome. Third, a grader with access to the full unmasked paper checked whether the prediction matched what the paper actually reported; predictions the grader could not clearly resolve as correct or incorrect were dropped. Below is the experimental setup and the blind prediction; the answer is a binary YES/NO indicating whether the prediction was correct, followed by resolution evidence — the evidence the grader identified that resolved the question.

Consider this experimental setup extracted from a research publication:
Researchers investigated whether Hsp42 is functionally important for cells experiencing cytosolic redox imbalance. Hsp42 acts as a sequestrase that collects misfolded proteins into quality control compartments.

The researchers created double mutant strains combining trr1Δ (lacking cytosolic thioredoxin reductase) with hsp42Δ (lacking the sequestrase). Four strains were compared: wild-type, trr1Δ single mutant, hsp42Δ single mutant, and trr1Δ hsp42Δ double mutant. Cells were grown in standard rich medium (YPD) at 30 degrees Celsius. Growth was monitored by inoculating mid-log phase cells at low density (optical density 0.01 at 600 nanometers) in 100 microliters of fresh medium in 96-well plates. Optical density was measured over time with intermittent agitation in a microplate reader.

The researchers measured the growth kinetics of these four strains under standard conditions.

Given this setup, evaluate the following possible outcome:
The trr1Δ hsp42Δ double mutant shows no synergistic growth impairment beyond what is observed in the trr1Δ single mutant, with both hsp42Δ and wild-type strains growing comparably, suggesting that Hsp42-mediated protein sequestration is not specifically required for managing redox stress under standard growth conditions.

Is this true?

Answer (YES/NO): NO